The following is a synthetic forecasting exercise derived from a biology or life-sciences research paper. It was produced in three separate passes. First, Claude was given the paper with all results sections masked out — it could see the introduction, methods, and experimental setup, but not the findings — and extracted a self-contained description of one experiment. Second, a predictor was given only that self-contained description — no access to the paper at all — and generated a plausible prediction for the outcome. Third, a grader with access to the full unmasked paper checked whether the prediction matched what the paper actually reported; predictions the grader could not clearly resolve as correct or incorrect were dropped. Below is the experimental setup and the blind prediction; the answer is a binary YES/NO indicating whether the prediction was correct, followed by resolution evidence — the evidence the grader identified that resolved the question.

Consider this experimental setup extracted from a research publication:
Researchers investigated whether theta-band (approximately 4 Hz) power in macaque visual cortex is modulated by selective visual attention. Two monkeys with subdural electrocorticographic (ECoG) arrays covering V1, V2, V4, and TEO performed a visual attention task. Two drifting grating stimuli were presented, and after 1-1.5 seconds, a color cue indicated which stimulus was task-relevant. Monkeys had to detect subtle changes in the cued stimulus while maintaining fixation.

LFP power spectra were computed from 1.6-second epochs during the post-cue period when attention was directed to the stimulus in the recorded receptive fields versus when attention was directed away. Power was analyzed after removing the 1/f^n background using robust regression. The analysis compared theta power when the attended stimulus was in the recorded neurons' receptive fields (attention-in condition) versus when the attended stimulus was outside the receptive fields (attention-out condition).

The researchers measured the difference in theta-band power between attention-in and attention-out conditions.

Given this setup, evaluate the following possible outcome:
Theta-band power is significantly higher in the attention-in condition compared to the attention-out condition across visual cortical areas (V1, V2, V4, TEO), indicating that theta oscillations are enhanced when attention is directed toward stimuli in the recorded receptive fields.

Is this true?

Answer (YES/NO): NO